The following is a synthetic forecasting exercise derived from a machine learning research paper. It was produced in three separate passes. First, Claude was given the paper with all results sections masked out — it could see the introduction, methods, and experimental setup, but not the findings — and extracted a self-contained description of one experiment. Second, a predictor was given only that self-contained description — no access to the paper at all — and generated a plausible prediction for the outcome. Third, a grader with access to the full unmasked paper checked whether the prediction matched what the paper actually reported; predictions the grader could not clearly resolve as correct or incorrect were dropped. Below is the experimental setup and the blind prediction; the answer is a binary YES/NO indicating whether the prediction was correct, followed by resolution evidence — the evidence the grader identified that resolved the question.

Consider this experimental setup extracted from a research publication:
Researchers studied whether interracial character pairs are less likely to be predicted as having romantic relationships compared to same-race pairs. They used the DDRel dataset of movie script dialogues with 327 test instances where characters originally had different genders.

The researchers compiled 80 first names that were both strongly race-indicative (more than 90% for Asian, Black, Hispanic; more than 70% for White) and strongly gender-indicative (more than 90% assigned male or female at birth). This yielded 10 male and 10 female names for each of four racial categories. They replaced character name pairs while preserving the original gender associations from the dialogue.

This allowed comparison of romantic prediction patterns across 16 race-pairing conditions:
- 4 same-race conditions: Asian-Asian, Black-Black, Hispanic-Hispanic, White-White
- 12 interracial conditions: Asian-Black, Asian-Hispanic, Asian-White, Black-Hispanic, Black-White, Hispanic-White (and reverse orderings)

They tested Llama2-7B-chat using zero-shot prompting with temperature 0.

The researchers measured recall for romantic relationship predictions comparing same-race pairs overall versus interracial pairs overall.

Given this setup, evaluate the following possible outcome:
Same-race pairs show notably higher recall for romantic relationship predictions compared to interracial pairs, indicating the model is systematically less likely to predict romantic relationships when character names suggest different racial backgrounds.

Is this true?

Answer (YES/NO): NO